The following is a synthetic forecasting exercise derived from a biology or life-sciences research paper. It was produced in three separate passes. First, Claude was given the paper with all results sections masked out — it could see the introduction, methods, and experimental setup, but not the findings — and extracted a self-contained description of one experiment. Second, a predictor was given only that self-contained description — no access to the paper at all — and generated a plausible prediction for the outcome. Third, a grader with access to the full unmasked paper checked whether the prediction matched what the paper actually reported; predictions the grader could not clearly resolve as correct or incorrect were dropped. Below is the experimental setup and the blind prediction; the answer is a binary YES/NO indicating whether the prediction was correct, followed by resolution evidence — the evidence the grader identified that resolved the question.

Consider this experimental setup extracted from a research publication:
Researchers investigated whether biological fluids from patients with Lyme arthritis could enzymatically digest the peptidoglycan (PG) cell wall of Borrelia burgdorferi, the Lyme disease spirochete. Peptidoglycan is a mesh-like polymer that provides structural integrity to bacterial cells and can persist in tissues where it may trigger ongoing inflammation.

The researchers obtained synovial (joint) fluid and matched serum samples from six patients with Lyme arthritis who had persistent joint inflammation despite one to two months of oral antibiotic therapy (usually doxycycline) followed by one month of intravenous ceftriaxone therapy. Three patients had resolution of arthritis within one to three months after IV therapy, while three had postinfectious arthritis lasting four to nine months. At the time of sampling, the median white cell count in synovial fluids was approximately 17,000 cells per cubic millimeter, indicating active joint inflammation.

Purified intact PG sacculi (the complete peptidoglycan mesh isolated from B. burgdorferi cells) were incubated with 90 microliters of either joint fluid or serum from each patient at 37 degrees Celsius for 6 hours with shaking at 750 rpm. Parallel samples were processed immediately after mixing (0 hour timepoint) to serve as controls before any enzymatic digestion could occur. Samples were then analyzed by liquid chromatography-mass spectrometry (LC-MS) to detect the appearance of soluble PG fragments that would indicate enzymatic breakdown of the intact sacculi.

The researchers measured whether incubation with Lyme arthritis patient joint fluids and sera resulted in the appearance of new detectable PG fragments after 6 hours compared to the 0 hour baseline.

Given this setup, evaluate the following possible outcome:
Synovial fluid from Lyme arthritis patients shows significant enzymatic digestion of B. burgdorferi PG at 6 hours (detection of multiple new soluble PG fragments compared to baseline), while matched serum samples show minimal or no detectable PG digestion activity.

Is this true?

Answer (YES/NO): NO